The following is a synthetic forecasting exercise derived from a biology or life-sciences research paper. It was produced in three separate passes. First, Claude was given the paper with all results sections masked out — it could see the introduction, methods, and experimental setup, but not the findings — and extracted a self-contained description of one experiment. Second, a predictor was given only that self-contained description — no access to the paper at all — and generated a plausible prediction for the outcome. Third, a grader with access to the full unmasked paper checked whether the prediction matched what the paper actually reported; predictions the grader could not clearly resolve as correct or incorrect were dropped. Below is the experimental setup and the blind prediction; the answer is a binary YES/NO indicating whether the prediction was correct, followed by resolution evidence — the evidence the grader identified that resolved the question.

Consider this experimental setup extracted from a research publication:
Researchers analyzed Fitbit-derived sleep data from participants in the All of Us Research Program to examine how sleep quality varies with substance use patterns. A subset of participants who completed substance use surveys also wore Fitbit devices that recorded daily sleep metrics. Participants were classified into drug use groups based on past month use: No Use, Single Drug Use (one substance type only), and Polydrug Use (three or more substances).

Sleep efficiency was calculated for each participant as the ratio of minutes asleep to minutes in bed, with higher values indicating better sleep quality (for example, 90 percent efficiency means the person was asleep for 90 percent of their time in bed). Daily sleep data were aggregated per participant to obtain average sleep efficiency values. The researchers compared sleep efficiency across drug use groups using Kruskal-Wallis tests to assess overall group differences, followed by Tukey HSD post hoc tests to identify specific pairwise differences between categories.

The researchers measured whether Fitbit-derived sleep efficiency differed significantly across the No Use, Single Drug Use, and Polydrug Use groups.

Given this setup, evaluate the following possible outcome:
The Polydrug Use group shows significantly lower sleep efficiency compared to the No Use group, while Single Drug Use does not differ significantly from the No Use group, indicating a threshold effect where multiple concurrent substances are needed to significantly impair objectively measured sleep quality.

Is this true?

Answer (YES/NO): NO